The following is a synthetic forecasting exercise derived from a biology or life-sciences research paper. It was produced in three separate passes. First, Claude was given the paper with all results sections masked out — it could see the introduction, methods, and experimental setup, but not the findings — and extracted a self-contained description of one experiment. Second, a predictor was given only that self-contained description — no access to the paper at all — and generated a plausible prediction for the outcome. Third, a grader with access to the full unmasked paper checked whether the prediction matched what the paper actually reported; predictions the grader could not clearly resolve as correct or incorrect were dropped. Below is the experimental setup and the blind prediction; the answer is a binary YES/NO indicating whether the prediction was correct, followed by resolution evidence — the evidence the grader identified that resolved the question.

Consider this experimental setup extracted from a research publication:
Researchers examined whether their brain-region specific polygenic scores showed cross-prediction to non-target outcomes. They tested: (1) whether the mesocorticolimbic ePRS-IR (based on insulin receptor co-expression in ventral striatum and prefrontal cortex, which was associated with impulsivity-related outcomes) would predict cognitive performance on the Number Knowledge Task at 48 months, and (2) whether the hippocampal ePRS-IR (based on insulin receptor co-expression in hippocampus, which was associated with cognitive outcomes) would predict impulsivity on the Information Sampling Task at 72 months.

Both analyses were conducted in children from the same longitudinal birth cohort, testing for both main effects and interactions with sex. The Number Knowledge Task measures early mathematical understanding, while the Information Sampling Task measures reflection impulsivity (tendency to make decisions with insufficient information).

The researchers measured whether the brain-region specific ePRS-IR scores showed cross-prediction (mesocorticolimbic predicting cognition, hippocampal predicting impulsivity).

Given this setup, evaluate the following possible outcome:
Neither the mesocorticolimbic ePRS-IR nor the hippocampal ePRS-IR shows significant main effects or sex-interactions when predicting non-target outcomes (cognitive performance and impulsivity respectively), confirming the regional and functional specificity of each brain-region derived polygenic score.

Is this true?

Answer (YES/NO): YES